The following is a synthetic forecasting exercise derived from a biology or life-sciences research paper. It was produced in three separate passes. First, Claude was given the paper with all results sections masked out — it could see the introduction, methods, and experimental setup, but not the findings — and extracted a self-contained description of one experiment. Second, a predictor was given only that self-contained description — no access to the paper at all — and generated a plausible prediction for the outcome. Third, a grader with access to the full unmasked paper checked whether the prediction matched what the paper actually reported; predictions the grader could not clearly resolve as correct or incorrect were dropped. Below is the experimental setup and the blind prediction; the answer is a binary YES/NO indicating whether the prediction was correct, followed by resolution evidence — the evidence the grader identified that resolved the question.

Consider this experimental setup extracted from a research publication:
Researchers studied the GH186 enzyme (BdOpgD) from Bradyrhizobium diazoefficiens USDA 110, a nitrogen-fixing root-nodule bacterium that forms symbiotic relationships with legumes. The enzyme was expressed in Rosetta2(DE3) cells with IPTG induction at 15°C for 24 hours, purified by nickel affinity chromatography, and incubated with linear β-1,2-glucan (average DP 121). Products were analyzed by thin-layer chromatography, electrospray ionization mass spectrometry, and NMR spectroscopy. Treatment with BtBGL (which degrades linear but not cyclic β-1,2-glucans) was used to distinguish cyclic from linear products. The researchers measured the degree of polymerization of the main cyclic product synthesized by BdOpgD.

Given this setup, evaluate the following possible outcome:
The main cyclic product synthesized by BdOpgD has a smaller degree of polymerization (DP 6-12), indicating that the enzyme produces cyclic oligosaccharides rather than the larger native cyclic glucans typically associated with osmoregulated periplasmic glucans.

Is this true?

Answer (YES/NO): NO